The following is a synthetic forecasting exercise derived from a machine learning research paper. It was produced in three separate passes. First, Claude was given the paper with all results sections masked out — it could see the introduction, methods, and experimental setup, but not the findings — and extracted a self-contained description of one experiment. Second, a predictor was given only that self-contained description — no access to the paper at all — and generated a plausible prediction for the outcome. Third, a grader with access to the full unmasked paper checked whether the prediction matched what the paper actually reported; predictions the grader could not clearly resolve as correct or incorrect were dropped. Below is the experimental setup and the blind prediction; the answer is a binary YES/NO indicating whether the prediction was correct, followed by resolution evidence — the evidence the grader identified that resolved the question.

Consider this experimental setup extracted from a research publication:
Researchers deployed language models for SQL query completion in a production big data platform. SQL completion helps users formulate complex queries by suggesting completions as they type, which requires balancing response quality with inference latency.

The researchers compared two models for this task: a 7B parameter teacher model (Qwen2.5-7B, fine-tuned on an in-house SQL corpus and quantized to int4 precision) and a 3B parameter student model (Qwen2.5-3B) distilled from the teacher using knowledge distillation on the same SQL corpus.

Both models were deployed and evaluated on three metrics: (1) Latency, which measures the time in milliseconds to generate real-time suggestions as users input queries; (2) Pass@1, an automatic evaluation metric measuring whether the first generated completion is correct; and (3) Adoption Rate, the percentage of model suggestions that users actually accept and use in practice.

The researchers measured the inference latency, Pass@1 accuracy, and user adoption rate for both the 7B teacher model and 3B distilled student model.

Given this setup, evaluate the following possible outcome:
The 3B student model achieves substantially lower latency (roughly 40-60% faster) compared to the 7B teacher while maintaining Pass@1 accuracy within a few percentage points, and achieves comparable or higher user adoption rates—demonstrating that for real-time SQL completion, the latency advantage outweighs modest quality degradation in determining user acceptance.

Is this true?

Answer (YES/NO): NO